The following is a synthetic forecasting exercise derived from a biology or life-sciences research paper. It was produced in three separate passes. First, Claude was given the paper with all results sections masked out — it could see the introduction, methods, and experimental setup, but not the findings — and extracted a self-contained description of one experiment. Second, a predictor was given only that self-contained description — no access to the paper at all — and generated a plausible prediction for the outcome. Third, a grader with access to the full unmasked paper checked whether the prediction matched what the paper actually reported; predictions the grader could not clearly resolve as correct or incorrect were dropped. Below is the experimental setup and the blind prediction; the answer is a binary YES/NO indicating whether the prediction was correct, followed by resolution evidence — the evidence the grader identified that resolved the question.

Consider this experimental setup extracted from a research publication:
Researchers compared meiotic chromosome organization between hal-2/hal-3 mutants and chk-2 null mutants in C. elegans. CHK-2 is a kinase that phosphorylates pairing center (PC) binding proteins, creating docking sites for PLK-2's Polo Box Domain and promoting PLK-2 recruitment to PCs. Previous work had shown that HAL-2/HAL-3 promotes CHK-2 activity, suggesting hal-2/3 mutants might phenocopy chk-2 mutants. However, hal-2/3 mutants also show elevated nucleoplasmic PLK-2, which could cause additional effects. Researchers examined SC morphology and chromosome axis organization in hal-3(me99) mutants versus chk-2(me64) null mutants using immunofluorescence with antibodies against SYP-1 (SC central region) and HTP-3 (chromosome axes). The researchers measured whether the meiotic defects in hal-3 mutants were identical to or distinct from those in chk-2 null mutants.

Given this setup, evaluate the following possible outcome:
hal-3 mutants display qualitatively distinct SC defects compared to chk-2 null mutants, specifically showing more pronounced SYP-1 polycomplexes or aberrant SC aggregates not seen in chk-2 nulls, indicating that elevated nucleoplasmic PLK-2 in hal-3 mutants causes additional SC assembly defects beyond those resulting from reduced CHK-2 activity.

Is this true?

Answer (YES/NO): NO